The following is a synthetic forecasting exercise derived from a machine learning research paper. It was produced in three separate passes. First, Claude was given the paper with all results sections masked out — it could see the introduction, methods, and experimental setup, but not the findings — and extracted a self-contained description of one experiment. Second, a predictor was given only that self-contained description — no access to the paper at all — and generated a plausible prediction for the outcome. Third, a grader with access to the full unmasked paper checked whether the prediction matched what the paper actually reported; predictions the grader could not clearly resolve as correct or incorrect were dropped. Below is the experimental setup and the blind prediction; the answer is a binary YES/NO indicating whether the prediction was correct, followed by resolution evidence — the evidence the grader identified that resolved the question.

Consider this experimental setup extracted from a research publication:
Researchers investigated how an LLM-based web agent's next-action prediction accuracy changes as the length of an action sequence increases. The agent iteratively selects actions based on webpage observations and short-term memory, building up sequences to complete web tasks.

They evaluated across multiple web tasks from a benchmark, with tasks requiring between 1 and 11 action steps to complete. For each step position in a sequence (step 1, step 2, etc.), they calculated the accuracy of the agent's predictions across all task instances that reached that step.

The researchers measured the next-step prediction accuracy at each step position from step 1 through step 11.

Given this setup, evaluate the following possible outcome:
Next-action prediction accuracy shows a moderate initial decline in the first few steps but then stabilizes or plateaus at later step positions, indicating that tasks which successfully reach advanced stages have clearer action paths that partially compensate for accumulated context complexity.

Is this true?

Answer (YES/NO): NO